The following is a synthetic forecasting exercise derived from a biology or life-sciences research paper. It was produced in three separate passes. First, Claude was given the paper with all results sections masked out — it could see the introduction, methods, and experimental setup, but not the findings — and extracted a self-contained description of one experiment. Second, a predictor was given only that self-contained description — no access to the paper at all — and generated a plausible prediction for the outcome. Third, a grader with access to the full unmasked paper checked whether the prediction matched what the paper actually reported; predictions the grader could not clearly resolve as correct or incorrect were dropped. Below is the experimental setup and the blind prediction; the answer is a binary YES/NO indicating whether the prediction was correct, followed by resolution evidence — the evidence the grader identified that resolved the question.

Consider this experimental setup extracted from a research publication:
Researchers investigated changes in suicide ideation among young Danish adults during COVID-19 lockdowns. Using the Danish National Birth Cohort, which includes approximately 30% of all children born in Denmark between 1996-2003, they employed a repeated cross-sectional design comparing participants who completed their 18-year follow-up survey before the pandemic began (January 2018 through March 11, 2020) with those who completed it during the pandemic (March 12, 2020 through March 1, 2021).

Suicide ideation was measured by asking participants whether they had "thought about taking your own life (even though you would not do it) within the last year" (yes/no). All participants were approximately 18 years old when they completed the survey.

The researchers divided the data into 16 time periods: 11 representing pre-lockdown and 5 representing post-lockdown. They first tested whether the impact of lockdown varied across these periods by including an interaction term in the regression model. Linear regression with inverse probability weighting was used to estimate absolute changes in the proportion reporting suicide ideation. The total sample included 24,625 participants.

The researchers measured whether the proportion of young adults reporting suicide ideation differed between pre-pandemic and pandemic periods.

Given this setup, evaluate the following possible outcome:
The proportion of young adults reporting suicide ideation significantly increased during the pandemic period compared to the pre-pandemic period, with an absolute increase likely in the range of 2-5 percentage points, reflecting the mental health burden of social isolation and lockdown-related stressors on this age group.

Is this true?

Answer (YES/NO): NO